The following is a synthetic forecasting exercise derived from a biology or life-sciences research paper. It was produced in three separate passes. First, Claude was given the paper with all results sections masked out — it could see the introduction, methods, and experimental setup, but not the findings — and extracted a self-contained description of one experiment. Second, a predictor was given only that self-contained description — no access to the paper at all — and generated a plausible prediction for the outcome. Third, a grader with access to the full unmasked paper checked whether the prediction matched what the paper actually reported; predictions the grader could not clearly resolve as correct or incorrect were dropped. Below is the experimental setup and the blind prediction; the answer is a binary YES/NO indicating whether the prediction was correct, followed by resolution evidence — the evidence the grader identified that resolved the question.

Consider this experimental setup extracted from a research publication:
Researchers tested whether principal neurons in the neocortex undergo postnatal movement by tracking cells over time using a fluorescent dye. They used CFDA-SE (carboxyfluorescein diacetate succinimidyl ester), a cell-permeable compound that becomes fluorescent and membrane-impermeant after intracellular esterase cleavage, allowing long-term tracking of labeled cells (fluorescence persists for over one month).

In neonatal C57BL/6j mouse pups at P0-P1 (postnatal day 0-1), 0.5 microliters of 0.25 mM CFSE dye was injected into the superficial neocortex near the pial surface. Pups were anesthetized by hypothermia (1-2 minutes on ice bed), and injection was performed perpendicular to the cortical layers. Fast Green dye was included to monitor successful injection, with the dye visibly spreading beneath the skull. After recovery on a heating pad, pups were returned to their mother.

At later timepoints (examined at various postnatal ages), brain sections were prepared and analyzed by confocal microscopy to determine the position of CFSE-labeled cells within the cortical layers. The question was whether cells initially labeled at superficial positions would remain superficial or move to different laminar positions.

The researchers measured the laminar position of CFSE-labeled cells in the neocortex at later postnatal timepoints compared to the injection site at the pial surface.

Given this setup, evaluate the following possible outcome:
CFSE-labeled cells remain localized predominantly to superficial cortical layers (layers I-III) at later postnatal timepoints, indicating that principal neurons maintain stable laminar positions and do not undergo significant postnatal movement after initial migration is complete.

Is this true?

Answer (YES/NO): NO